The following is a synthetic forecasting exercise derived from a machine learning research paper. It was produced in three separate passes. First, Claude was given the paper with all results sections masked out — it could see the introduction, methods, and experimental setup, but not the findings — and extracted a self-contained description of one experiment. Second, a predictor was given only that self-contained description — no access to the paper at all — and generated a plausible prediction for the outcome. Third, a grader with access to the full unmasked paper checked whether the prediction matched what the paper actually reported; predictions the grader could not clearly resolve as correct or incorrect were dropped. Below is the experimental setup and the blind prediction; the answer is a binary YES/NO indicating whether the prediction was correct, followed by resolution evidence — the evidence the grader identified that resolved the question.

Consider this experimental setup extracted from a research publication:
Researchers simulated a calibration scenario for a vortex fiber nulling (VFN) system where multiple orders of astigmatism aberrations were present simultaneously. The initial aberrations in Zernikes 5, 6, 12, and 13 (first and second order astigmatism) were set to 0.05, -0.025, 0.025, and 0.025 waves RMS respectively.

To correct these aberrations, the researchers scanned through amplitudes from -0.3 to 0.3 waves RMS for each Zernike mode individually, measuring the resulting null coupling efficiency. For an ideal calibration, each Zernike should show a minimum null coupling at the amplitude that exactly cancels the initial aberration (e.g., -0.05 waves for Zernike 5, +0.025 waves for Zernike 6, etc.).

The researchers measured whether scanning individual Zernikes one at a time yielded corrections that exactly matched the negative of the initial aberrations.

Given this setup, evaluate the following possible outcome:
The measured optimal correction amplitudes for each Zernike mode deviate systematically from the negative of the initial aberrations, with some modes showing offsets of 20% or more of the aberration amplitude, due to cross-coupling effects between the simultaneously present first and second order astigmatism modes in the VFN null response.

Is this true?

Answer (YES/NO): YES